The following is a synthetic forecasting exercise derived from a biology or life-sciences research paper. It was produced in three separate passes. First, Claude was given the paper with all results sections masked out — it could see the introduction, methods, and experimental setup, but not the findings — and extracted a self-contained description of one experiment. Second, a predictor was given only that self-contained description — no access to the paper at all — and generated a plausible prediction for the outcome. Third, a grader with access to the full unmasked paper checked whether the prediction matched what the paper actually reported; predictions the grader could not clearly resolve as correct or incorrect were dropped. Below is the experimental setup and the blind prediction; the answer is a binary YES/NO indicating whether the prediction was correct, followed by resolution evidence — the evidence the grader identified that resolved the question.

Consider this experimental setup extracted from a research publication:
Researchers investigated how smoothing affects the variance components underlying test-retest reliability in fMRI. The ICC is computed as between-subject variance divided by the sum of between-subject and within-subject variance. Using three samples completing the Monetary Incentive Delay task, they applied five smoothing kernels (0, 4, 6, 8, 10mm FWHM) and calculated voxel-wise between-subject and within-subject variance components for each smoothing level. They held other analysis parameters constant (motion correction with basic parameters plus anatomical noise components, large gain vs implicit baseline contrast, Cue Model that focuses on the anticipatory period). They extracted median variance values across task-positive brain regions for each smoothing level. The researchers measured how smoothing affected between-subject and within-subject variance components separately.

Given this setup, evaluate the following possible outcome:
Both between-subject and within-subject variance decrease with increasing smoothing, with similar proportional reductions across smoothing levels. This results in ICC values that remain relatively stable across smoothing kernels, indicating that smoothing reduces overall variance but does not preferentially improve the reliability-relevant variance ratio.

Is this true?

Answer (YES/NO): NO